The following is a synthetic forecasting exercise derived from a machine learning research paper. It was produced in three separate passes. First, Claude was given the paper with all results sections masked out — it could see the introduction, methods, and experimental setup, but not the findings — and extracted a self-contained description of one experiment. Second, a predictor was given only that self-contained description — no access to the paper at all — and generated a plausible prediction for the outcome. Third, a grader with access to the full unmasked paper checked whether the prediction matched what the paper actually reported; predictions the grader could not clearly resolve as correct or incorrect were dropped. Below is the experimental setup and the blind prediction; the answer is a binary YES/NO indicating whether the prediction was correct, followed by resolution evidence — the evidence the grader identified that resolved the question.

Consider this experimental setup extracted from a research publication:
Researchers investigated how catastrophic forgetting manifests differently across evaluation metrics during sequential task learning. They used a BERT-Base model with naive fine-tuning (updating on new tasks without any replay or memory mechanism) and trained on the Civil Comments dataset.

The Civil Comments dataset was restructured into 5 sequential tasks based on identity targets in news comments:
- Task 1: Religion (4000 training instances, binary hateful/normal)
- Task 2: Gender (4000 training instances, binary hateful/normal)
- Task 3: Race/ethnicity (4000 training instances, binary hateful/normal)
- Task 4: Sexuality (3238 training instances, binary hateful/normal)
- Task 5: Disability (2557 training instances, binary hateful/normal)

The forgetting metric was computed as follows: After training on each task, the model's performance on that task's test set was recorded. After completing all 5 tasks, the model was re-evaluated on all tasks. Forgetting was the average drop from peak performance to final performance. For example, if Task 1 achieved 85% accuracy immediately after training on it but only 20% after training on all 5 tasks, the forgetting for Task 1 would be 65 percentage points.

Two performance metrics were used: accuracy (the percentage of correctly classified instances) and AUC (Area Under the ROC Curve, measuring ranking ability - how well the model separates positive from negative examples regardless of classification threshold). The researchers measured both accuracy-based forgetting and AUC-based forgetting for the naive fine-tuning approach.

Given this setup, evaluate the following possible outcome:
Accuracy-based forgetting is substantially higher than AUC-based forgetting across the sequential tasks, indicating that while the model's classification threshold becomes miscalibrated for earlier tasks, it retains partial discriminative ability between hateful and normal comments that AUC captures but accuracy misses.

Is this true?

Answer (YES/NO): YES